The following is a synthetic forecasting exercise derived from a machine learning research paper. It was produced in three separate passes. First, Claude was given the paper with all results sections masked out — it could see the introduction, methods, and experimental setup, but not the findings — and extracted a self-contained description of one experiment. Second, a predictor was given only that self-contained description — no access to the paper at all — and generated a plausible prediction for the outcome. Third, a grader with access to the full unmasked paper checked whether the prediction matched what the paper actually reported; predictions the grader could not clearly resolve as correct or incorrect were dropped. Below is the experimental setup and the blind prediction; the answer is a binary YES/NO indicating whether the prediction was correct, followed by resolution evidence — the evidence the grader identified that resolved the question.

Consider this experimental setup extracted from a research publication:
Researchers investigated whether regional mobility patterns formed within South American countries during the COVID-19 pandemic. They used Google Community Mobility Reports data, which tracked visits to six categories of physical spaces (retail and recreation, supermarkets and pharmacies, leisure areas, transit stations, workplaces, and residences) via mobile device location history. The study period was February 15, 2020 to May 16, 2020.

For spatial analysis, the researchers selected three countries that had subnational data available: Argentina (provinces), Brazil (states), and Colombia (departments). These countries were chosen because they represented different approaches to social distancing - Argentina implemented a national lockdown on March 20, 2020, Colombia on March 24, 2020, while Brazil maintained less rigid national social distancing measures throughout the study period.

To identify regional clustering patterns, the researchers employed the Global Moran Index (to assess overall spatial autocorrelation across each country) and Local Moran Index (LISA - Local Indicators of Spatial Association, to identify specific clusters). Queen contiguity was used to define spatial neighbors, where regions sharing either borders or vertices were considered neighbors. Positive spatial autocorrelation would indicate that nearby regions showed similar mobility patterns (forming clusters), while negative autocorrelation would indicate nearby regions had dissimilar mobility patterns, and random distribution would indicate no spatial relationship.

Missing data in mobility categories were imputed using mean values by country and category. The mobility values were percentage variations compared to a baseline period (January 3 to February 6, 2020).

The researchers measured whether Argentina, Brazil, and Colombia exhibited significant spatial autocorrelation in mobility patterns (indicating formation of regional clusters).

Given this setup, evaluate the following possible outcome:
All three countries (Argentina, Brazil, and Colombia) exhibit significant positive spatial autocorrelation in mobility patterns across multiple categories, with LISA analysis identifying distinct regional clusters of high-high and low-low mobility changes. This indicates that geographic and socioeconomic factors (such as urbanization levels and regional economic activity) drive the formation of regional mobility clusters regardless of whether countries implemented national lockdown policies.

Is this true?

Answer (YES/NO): NO